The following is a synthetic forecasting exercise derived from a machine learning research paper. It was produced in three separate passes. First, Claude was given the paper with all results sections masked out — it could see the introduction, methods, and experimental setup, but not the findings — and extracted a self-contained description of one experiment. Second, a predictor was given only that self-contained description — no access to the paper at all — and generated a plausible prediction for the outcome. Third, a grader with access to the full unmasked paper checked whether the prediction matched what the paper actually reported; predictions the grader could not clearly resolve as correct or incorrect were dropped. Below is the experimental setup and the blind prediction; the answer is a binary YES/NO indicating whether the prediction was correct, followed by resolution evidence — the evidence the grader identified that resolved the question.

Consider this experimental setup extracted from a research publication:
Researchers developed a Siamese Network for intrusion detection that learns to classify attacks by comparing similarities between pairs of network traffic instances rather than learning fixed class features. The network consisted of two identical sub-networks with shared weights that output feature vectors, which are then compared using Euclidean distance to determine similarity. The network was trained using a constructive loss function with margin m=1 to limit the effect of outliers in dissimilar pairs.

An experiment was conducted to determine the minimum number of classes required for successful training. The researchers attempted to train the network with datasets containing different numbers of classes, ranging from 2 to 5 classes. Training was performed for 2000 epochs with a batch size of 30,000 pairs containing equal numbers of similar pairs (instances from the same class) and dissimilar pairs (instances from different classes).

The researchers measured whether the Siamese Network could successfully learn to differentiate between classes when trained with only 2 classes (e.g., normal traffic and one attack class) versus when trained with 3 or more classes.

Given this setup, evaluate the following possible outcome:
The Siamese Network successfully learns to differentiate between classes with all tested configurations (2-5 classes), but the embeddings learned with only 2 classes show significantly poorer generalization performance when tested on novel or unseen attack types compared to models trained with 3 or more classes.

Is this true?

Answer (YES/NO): NO